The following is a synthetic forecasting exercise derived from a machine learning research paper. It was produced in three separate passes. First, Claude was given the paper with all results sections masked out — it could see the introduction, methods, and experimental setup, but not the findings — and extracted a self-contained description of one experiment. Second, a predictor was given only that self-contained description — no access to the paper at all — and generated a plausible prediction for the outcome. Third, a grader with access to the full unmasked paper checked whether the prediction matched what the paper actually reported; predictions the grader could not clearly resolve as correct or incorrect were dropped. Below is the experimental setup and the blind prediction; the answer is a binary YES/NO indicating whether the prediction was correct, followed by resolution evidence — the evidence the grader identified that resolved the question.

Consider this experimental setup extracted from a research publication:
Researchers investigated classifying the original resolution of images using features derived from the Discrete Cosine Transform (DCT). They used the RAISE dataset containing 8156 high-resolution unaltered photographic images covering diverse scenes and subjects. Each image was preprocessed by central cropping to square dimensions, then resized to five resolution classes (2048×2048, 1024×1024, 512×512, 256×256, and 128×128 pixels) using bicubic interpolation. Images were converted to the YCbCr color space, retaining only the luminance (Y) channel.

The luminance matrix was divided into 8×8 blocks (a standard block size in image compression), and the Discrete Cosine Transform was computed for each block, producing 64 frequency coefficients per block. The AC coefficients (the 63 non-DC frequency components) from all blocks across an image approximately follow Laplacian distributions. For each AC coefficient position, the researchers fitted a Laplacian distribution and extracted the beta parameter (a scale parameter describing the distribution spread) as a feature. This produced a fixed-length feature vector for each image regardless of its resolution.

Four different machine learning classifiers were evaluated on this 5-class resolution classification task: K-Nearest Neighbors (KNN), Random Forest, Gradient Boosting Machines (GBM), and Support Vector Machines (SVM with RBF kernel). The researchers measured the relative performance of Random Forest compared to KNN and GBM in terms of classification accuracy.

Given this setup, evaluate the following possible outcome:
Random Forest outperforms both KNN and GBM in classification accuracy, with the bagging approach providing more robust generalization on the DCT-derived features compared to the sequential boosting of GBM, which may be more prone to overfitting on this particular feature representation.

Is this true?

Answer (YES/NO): YES